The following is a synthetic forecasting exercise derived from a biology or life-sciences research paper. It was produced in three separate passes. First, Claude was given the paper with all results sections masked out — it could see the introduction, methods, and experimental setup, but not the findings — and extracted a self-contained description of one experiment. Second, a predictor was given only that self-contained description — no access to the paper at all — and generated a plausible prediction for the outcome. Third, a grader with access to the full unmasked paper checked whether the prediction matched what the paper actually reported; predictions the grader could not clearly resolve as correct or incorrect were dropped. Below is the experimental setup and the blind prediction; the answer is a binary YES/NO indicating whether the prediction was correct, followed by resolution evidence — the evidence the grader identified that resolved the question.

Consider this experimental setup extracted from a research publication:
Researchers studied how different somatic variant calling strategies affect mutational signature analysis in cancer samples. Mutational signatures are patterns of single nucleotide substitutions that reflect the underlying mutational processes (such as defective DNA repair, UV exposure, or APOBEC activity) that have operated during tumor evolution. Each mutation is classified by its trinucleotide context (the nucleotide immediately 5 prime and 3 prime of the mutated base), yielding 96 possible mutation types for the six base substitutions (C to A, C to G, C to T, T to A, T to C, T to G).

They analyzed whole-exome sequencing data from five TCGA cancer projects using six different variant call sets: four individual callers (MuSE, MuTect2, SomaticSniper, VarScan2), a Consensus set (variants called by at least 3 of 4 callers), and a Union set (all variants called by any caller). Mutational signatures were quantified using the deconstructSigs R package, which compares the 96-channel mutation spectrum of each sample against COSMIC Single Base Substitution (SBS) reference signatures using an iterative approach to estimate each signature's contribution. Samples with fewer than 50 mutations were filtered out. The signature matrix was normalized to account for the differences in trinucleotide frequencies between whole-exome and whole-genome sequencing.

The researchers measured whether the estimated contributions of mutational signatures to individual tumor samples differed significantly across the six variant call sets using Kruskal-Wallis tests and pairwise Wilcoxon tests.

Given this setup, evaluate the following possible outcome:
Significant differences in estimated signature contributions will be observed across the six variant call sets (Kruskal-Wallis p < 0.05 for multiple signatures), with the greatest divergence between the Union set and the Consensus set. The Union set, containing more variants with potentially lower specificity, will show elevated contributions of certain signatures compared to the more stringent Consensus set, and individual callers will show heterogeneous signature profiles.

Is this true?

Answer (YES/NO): NO